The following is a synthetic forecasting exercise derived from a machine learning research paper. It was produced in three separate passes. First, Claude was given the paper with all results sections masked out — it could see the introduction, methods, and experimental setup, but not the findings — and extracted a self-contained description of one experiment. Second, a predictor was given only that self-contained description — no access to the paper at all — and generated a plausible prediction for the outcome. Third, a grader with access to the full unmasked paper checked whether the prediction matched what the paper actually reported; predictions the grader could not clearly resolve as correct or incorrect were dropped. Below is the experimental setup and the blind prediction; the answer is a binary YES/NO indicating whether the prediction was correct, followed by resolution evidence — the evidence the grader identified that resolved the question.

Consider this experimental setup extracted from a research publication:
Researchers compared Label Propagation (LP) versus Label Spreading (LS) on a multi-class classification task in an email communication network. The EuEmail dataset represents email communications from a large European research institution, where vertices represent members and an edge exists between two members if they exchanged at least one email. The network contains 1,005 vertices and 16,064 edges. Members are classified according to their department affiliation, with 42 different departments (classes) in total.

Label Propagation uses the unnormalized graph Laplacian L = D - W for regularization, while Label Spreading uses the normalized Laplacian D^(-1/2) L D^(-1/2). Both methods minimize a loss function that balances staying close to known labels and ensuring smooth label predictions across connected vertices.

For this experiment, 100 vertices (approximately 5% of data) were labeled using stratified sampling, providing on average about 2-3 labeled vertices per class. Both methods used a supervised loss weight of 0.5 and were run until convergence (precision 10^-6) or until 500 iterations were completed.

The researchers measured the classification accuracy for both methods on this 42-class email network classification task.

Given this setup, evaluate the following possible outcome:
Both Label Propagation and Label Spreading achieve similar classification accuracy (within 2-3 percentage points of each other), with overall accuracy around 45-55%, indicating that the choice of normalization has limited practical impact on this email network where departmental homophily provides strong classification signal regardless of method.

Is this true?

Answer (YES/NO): NO